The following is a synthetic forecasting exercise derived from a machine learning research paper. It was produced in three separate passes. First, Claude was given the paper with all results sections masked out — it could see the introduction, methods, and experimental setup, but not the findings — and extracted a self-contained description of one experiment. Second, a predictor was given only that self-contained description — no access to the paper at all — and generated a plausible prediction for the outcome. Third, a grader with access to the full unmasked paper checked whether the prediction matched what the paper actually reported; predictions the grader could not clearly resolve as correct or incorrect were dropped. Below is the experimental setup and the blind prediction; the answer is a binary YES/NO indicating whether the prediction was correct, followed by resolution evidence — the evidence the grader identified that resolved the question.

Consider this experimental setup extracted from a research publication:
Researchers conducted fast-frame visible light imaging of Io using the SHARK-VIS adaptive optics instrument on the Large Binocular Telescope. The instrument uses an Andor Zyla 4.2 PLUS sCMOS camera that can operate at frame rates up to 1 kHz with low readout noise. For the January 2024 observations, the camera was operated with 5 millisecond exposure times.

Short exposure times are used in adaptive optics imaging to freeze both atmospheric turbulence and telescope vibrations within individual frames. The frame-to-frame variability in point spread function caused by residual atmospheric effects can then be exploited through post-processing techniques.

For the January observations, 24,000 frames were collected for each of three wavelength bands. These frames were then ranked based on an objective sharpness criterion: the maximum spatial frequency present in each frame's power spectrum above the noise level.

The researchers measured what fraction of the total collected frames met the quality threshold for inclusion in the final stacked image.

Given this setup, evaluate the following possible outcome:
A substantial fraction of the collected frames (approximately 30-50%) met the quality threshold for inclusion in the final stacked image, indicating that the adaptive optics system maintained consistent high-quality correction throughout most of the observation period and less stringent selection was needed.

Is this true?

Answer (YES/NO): NO